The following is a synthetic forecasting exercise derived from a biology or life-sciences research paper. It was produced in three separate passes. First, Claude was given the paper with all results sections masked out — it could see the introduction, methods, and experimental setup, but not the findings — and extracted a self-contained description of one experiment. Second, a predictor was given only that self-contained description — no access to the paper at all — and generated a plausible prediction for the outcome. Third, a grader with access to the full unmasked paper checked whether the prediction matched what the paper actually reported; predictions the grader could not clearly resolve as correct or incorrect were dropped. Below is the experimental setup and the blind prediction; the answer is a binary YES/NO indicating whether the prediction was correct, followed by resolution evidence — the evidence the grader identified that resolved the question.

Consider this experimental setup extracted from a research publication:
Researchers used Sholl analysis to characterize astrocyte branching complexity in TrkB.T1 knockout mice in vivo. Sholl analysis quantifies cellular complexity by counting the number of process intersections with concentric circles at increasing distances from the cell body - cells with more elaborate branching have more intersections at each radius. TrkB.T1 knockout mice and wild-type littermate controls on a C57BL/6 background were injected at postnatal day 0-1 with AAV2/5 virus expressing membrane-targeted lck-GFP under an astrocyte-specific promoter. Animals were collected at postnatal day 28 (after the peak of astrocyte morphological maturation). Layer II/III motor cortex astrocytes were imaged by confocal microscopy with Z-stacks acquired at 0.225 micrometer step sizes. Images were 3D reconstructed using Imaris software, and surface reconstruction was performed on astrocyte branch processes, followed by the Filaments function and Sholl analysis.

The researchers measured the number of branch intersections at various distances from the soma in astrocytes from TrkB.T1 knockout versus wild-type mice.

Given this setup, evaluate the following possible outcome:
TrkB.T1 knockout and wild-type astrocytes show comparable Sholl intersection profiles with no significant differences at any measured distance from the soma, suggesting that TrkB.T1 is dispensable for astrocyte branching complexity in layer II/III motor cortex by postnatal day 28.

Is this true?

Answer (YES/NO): NO